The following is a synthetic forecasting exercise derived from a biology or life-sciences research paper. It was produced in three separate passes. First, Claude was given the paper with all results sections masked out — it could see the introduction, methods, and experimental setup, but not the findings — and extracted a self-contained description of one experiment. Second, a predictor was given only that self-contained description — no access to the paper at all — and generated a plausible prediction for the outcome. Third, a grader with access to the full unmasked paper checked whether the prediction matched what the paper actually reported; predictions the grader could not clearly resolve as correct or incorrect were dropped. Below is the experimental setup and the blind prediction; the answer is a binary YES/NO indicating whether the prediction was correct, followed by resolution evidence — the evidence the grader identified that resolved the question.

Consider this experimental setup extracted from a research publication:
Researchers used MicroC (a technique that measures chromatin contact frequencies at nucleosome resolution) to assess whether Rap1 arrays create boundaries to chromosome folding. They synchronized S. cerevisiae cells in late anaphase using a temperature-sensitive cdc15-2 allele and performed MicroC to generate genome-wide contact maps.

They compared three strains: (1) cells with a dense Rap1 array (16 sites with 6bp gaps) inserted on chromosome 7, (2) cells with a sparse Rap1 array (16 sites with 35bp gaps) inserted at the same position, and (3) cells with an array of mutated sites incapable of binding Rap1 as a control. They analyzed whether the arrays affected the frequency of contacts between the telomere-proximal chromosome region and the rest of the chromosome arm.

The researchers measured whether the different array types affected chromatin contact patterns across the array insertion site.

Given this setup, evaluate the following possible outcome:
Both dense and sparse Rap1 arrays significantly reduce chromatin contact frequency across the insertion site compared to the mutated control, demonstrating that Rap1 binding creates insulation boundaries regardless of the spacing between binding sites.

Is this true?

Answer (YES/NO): NO